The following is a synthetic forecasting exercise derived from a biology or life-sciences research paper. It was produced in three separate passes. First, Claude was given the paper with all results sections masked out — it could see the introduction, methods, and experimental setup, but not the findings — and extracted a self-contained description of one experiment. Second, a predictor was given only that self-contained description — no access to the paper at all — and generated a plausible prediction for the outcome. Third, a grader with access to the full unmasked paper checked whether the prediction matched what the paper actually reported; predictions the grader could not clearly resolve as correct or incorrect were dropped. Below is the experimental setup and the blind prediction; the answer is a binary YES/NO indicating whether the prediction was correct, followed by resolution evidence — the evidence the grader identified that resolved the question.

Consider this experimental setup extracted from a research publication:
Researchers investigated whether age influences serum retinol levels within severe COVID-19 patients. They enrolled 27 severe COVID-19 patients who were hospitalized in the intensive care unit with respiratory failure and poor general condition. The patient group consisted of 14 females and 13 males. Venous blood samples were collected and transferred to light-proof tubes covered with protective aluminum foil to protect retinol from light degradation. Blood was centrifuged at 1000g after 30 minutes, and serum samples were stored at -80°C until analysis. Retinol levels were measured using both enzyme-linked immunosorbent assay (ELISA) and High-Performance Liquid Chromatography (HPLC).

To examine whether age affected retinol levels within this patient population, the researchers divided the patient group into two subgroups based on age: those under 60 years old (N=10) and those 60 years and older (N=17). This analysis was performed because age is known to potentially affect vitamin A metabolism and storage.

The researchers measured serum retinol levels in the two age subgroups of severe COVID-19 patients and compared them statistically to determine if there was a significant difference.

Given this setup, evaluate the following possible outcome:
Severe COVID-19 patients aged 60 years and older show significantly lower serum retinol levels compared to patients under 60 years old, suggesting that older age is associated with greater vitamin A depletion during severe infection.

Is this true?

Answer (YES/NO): NO